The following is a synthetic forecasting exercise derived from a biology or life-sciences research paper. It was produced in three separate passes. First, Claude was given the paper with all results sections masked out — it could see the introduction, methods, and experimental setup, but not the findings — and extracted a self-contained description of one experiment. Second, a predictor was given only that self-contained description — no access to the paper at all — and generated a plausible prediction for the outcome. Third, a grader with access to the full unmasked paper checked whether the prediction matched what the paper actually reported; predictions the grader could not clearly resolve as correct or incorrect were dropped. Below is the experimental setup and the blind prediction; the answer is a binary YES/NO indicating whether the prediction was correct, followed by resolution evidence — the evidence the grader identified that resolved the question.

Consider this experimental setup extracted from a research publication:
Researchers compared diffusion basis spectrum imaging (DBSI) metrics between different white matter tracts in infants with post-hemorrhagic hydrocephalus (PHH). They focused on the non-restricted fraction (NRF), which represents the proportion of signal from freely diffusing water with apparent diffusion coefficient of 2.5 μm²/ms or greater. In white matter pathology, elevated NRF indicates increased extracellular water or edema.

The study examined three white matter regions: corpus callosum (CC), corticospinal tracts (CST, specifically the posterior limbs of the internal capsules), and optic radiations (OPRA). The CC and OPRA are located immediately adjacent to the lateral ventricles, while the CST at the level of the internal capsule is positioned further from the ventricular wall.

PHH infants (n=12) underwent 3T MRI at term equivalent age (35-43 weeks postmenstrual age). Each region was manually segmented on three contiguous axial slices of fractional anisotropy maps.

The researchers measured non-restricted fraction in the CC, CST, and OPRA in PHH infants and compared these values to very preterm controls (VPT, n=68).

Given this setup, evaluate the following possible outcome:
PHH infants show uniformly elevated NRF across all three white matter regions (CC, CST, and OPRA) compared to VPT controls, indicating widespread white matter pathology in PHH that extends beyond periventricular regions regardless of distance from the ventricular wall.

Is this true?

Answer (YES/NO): NO